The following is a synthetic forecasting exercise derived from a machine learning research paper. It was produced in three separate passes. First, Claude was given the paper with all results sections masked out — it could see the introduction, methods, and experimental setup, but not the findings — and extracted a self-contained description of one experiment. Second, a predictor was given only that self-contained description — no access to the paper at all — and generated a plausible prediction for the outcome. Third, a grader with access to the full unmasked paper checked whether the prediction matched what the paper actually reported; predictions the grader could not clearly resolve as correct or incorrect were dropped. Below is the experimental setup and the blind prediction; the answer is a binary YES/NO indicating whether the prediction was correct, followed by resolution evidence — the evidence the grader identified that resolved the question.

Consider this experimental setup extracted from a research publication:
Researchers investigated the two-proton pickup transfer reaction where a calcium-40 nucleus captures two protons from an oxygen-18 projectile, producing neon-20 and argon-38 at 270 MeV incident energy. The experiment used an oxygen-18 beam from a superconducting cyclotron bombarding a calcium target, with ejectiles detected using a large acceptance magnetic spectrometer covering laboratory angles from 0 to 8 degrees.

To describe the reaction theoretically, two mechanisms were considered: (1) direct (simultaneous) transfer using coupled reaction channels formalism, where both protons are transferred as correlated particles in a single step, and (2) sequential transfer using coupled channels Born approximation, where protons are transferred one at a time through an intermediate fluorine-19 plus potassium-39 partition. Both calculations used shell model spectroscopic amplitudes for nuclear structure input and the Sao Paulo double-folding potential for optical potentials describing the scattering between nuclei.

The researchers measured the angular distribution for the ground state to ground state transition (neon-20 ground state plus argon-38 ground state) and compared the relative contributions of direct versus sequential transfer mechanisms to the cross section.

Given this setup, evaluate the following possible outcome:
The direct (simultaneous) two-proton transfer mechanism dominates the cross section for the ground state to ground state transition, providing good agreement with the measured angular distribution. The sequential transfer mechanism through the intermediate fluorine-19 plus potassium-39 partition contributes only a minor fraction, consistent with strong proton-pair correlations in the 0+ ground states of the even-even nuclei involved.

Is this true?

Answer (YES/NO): NO